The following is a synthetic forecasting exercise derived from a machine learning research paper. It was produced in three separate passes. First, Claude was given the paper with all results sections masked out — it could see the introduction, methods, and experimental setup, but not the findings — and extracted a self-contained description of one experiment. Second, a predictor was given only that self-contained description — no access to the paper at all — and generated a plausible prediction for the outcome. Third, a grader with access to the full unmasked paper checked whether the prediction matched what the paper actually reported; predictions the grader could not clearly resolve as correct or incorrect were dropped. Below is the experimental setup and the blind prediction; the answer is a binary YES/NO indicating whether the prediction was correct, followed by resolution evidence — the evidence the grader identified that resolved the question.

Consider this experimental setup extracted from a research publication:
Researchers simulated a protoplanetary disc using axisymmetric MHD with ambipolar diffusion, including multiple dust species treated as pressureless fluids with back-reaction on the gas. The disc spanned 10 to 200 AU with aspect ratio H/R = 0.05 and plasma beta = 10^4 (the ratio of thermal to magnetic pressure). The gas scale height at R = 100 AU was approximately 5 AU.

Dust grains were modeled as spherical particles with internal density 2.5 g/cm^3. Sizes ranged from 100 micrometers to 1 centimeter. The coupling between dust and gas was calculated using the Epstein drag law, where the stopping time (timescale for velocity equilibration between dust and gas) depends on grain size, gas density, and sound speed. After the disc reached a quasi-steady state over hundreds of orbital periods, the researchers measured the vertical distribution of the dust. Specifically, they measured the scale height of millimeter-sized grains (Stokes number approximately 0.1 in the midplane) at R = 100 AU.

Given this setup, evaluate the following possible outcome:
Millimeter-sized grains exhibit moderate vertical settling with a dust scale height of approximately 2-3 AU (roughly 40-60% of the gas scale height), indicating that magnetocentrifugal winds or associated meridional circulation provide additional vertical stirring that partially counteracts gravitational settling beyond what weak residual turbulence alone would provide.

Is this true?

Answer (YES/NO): NO